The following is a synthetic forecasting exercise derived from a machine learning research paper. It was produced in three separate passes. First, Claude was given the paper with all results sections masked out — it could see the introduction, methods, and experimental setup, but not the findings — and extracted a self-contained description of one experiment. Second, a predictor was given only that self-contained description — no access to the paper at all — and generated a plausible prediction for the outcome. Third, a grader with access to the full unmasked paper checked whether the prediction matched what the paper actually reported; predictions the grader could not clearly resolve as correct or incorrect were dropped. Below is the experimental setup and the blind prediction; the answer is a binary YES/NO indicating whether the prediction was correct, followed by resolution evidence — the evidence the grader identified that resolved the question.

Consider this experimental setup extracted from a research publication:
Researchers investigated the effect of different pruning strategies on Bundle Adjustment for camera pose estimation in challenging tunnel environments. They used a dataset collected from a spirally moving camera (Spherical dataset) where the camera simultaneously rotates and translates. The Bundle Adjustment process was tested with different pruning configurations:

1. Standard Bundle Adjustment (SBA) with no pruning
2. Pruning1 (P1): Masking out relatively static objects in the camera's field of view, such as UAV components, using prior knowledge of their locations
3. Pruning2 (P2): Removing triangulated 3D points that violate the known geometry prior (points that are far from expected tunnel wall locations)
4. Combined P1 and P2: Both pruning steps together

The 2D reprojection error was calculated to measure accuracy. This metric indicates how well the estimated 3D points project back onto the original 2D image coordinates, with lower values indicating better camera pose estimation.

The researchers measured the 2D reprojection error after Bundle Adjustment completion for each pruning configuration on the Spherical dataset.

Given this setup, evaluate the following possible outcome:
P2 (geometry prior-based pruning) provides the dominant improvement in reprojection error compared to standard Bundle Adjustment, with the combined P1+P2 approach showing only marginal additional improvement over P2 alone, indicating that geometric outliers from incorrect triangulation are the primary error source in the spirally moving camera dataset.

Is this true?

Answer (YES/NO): NO